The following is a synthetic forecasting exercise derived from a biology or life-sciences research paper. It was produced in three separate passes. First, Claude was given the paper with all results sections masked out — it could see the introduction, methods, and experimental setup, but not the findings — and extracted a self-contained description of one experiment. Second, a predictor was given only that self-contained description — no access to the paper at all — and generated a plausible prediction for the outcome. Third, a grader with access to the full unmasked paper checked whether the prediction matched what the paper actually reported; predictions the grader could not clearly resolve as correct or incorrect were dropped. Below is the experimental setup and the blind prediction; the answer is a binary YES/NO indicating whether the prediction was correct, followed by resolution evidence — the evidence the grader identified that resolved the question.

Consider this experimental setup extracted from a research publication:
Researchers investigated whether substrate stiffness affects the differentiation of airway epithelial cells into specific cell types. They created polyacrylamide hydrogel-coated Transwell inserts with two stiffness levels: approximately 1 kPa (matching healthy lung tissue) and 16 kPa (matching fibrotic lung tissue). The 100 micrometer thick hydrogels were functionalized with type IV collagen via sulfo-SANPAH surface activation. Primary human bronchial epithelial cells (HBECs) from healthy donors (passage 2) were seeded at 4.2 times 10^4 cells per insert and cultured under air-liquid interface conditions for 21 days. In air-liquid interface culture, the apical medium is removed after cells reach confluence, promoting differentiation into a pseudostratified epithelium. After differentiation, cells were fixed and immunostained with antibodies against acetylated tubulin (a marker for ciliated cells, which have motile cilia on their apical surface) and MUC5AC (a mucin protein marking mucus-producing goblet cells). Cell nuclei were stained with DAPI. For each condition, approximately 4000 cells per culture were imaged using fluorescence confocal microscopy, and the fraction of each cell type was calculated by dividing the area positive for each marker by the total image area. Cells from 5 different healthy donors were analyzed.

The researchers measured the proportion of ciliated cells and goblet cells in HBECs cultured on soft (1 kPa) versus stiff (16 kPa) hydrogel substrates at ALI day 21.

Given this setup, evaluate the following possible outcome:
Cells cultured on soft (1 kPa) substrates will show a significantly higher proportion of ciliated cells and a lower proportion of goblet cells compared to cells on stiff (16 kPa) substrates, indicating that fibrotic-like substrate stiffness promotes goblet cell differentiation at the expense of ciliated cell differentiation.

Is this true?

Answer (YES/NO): NO